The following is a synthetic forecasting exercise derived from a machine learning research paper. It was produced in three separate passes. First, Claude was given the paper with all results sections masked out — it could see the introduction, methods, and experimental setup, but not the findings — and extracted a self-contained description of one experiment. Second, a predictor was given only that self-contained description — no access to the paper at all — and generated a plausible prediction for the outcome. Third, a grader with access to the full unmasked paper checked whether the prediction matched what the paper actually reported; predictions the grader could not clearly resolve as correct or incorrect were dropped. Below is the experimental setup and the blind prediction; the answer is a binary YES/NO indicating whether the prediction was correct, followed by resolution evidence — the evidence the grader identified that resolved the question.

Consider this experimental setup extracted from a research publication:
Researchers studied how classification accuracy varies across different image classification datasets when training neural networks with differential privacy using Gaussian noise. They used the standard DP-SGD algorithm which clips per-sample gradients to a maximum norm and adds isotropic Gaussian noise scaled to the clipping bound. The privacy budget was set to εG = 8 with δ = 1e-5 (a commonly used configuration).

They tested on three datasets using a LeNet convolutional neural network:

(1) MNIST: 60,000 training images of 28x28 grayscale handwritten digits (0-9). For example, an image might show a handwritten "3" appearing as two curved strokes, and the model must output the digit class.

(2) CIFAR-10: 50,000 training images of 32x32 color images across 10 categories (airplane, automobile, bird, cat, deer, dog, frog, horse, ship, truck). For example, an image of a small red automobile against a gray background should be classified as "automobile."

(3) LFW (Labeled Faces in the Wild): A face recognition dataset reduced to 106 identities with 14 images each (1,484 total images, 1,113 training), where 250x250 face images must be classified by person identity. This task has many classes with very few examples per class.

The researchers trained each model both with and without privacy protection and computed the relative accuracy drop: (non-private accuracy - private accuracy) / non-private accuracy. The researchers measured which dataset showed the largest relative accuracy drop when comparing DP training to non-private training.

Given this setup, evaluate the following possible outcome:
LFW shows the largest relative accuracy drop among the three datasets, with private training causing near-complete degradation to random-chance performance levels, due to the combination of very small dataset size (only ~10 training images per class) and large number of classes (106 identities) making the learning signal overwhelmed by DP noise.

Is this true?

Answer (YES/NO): YES